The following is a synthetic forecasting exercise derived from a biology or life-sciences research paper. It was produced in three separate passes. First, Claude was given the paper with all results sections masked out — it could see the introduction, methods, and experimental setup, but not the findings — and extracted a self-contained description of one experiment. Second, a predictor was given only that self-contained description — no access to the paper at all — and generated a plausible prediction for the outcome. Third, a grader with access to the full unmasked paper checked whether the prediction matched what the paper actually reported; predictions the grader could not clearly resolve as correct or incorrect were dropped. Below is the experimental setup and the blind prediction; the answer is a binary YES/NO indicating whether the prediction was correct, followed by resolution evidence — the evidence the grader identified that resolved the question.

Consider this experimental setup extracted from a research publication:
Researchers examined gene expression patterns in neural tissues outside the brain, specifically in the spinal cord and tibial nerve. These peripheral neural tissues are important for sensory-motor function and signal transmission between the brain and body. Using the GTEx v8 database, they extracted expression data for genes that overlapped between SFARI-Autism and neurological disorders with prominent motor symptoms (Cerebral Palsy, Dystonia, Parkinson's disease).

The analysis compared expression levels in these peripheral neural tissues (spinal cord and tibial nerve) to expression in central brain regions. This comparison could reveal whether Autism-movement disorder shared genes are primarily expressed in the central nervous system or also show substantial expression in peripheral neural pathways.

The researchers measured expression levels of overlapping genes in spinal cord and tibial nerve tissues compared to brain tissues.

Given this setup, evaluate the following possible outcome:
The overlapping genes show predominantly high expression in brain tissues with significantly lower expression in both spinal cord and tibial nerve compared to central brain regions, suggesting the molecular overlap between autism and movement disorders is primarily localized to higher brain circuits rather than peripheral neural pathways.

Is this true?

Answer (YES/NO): NO